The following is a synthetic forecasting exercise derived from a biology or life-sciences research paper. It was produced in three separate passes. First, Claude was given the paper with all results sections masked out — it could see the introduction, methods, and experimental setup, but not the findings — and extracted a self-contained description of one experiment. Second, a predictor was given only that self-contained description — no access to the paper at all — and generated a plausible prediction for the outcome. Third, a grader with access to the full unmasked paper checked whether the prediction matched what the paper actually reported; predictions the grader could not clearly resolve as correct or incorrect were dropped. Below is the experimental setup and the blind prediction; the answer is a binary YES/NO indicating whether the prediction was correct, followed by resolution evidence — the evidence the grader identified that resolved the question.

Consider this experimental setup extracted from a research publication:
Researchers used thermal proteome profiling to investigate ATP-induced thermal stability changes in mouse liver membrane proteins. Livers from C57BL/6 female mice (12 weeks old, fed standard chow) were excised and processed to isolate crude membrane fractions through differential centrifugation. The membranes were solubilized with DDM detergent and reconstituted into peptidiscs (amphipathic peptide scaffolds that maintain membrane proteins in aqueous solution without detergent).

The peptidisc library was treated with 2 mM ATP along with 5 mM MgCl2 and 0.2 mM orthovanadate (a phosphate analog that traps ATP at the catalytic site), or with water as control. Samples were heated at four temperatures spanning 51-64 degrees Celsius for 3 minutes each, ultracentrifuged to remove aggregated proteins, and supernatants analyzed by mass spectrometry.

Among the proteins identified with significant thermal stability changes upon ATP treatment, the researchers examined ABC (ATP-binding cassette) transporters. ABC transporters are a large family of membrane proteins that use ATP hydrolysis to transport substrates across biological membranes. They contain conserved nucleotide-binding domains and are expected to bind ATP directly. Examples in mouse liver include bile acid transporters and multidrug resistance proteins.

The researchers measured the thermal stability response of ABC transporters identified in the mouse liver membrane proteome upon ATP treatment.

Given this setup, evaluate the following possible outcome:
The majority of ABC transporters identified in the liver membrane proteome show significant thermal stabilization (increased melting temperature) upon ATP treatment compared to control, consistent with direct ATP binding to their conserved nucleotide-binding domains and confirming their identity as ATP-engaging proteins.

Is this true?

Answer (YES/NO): YES